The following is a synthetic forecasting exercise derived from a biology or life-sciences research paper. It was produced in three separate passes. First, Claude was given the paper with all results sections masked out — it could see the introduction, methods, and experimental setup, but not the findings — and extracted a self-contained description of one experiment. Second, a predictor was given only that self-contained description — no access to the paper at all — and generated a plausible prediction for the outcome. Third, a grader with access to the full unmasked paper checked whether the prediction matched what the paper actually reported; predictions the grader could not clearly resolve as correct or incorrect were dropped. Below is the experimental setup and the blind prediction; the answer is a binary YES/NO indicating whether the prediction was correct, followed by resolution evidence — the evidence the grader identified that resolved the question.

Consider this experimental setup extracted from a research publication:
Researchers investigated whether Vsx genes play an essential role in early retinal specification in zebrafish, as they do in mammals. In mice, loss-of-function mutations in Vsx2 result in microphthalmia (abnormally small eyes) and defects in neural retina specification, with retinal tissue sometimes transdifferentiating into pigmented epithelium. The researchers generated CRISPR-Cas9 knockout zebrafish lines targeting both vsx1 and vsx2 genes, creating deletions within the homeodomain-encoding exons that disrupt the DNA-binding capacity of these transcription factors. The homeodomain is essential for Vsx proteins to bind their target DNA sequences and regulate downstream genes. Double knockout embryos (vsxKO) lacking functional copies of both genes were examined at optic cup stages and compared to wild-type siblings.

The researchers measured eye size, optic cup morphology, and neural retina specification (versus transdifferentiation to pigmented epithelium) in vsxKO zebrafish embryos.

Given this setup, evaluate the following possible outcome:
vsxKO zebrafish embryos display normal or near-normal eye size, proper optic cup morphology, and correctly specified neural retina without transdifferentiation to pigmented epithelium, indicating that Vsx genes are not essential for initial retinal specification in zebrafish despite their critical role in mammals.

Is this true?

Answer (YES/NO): YES